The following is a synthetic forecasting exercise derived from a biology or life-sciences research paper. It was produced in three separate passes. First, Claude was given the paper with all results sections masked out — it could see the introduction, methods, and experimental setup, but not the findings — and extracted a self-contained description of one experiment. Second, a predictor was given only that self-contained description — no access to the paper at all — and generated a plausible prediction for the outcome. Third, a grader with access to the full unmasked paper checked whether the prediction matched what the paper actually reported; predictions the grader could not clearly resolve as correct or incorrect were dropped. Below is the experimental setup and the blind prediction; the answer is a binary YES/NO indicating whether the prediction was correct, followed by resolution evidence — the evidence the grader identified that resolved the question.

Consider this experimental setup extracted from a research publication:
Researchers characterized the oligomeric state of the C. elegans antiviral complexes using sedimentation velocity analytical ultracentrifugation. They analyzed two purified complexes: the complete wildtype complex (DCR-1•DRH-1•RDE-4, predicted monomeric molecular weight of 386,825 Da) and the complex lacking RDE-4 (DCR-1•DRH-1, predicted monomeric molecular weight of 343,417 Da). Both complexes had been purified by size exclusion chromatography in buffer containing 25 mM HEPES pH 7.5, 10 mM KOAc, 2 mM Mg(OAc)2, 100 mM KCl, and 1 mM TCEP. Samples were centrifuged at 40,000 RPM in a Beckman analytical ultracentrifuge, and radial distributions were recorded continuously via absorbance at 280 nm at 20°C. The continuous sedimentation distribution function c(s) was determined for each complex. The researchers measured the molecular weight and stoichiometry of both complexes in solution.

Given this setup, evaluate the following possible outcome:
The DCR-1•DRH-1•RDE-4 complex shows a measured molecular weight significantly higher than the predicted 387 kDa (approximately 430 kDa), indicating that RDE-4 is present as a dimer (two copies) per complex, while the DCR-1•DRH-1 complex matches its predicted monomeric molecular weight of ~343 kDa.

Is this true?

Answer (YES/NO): NO